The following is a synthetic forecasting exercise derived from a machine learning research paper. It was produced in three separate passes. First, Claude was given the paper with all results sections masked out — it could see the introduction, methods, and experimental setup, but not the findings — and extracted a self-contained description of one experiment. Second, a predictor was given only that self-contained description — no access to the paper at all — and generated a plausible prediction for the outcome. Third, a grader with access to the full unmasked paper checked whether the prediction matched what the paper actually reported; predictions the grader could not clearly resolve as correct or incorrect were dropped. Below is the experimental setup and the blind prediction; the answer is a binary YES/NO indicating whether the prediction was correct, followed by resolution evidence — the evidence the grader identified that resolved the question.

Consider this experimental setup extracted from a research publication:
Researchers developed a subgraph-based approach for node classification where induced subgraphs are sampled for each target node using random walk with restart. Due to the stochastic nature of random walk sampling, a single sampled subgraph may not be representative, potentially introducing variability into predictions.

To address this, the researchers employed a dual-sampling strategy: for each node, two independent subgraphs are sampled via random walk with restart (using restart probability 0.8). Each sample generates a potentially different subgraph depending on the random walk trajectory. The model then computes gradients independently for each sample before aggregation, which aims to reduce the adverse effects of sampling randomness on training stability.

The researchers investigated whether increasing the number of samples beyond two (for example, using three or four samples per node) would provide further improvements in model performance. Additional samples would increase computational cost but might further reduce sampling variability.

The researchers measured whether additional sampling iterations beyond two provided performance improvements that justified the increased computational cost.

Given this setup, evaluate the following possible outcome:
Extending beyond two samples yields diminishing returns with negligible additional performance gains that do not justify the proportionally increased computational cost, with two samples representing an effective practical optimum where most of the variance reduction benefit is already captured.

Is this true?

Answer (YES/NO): YES